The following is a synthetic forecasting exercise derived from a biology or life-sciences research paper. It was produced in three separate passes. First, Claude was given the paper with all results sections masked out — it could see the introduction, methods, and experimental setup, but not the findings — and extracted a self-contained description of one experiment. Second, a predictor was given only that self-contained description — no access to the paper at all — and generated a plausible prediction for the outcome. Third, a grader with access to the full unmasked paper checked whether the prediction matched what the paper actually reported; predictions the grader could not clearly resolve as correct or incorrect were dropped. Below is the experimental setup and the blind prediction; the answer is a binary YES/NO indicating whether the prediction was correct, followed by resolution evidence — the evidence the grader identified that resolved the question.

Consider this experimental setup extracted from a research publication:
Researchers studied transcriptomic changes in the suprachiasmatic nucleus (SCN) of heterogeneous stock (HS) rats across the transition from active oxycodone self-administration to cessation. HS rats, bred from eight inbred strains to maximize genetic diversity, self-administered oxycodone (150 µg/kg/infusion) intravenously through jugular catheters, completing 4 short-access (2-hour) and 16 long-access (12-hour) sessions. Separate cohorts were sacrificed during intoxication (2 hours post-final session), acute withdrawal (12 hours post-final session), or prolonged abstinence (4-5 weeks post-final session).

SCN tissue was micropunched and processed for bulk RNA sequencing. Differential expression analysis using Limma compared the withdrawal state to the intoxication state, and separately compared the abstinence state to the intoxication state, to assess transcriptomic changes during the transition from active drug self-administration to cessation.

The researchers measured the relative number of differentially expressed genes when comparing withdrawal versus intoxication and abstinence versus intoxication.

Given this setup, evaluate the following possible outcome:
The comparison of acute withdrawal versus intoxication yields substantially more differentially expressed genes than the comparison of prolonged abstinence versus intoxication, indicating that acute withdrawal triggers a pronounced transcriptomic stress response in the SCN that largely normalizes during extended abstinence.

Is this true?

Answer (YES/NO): YES